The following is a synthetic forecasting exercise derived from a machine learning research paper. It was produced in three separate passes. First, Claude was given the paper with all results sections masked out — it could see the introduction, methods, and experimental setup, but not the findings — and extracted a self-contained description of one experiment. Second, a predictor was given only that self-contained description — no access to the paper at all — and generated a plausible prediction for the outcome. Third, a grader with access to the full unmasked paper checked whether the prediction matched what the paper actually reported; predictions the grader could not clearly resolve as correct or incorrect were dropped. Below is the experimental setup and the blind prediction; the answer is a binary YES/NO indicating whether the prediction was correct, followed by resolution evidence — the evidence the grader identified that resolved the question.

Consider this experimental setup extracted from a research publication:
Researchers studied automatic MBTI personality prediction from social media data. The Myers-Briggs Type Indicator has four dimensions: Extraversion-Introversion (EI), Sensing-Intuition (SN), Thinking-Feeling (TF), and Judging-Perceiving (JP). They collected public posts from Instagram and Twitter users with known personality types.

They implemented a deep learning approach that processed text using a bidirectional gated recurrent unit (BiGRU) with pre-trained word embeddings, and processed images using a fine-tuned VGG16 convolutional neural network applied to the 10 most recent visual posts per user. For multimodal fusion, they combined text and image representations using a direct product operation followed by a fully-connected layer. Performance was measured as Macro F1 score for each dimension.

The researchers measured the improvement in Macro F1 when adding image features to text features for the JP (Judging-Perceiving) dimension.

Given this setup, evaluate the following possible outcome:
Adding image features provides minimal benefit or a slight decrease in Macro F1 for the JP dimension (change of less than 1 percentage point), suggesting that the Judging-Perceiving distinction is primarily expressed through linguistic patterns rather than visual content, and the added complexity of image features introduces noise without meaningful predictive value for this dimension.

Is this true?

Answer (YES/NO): NO